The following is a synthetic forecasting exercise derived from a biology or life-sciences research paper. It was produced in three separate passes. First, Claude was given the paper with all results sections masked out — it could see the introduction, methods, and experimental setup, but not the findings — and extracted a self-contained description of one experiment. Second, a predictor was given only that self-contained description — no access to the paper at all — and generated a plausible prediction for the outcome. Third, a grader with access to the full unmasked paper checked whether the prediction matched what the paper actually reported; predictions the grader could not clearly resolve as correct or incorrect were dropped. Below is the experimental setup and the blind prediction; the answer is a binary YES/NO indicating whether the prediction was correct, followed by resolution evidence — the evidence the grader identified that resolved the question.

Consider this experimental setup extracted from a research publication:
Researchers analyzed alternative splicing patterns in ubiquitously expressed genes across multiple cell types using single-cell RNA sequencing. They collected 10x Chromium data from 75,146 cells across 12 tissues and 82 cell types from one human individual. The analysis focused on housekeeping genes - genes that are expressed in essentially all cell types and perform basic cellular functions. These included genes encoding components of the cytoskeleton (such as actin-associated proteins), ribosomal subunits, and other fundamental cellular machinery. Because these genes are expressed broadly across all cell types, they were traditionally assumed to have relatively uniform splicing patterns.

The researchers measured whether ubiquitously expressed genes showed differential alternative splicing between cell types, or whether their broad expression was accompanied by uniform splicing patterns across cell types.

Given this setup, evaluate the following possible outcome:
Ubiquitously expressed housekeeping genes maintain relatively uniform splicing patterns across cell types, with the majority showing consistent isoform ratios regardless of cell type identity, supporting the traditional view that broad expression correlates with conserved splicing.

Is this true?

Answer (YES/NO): NO